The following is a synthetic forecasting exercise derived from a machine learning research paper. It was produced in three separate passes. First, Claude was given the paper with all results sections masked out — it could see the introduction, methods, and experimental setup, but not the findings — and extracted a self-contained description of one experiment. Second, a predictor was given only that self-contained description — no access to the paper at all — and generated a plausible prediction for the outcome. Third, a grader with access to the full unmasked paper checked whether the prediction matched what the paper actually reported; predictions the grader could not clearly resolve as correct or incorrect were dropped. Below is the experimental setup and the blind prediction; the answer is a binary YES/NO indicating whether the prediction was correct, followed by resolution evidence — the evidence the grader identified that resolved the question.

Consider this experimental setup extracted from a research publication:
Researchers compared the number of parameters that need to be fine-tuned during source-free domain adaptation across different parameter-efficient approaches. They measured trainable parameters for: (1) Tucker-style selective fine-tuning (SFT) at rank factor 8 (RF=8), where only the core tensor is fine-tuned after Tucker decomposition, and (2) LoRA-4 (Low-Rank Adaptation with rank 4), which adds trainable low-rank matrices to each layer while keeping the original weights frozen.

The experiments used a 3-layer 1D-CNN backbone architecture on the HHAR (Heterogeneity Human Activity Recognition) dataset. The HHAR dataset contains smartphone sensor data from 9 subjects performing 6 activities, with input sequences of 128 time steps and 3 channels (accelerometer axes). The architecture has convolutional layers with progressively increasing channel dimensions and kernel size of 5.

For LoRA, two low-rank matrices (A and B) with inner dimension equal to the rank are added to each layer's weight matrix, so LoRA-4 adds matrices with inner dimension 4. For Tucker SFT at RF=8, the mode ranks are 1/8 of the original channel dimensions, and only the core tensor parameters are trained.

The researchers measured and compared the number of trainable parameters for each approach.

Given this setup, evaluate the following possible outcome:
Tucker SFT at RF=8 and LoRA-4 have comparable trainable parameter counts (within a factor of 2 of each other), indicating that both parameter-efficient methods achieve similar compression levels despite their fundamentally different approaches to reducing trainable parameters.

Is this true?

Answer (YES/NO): YES